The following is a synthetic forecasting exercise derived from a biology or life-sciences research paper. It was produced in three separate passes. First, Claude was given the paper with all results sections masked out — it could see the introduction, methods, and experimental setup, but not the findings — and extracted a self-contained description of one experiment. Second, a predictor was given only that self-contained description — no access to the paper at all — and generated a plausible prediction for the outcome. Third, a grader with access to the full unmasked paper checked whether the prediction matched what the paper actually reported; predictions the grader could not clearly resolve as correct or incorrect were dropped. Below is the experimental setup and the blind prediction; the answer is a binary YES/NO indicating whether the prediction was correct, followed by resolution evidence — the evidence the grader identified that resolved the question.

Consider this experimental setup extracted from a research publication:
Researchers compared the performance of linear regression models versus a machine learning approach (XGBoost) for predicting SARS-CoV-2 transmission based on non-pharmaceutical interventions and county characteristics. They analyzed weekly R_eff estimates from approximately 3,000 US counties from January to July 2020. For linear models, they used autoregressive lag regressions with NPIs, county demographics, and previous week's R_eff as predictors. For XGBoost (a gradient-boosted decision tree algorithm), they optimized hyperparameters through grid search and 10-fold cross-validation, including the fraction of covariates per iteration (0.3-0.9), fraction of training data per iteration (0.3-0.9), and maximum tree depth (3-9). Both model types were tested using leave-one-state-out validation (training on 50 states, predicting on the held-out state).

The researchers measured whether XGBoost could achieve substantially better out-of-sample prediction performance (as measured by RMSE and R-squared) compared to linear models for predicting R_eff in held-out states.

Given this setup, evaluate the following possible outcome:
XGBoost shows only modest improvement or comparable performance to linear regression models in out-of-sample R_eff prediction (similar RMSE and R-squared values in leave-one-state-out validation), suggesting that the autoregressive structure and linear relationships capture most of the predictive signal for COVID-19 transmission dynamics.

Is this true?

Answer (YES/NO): YES